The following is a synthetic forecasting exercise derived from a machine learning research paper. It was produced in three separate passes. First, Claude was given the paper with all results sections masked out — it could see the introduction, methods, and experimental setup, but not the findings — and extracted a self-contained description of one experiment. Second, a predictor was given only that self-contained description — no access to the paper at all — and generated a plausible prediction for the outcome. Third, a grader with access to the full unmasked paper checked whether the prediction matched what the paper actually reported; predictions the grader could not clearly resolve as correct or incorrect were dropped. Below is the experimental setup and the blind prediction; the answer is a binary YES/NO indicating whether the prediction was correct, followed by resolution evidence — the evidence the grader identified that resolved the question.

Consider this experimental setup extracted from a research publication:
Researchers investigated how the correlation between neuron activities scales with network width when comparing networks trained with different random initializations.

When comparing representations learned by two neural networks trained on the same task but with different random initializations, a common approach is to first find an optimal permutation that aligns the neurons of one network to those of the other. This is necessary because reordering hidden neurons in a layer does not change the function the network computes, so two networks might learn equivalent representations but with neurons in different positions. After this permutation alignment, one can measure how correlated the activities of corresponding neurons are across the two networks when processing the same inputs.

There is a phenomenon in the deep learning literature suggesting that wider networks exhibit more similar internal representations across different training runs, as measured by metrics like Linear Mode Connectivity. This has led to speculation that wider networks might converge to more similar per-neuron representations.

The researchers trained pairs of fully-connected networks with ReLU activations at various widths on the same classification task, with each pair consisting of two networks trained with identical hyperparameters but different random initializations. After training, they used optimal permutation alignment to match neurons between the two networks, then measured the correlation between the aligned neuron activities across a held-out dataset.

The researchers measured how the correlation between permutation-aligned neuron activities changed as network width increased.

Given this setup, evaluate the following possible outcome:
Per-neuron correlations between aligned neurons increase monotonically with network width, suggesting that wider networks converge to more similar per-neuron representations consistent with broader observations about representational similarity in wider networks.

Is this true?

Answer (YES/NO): NO